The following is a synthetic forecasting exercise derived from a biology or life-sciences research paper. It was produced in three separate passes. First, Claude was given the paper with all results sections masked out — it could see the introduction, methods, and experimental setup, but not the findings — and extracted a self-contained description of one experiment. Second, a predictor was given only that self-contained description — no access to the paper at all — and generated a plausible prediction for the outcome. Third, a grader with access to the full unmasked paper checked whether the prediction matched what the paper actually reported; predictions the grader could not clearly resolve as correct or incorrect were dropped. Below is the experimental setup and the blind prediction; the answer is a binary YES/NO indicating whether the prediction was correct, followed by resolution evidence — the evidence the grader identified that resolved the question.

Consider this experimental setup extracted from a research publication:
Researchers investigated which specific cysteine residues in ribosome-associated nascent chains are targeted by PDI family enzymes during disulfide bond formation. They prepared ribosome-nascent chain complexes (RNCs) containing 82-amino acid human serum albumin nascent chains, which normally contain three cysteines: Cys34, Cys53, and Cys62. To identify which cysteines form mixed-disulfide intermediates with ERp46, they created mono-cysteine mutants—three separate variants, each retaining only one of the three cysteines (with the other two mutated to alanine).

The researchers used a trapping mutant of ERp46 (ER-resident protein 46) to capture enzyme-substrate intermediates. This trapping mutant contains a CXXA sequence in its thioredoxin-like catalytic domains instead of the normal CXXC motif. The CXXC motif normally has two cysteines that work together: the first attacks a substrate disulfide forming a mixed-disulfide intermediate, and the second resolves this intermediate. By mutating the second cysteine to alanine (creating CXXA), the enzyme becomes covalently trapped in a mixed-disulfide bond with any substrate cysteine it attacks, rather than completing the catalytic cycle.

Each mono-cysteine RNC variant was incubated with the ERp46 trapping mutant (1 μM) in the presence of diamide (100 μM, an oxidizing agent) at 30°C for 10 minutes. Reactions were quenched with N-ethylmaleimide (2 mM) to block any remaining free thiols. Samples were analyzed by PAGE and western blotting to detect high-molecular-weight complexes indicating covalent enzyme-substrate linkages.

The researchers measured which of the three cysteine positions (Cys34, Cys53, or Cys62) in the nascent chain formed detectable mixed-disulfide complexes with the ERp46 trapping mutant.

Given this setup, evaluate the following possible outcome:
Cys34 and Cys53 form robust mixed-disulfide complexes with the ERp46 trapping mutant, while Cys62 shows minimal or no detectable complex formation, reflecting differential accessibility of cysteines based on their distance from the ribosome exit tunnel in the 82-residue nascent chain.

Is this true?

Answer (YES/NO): YES